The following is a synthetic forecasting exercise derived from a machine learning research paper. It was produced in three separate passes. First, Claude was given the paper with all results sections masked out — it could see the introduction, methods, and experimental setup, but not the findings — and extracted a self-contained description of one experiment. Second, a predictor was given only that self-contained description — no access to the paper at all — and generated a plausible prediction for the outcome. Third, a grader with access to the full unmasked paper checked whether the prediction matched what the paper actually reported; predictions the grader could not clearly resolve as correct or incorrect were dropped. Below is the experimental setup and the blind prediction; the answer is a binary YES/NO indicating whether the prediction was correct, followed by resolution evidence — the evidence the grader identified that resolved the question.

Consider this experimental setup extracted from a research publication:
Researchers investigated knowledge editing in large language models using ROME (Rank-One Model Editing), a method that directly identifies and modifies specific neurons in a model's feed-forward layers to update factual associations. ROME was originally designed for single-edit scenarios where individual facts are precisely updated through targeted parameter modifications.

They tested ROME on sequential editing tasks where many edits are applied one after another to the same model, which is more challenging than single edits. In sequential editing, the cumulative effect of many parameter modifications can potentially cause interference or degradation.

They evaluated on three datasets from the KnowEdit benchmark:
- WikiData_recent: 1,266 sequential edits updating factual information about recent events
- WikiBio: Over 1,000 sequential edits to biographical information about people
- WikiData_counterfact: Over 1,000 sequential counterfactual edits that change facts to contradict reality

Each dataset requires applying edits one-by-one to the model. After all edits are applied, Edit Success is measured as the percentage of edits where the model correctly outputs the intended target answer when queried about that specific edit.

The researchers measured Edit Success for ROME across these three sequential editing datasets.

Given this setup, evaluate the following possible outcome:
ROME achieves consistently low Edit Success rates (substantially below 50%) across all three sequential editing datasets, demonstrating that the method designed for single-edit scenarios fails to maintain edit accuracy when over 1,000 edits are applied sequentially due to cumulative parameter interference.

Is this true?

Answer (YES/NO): YES